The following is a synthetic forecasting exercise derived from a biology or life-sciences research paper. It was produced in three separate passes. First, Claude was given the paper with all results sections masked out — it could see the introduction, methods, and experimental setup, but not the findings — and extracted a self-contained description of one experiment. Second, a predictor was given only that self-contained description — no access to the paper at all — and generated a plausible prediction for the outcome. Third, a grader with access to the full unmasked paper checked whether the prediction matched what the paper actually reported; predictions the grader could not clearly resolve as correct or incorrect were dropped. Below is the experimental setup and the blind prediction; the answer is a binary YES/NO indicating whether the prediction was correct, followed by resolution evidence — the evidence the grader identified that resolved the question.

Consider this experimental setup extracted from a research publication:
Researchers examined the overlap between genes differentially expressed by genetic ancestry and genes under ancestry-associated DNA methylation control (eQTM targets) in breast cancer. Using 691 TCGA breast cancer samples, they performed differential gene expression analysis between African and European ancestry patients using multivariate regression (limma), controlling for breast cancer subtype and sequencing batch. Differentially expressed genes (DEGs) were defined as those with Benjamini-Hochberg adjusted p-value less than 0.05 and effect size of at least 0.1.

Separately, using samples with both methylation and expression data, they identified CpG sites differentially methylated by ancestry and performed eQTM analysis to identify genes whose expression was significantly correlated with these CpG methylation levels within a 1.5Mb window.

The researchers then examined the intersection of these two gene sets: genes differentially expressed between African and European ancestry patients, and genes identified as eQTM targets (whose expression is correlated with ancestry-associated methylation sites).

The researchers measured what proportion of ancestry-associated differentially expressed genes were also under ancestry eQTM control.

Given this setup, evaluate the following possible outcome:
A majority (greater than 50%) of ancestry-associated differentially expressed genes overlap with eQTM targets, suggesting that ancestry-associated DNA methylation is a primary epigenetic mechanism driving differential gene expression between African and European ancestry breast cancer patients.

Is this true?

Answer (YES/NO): NO